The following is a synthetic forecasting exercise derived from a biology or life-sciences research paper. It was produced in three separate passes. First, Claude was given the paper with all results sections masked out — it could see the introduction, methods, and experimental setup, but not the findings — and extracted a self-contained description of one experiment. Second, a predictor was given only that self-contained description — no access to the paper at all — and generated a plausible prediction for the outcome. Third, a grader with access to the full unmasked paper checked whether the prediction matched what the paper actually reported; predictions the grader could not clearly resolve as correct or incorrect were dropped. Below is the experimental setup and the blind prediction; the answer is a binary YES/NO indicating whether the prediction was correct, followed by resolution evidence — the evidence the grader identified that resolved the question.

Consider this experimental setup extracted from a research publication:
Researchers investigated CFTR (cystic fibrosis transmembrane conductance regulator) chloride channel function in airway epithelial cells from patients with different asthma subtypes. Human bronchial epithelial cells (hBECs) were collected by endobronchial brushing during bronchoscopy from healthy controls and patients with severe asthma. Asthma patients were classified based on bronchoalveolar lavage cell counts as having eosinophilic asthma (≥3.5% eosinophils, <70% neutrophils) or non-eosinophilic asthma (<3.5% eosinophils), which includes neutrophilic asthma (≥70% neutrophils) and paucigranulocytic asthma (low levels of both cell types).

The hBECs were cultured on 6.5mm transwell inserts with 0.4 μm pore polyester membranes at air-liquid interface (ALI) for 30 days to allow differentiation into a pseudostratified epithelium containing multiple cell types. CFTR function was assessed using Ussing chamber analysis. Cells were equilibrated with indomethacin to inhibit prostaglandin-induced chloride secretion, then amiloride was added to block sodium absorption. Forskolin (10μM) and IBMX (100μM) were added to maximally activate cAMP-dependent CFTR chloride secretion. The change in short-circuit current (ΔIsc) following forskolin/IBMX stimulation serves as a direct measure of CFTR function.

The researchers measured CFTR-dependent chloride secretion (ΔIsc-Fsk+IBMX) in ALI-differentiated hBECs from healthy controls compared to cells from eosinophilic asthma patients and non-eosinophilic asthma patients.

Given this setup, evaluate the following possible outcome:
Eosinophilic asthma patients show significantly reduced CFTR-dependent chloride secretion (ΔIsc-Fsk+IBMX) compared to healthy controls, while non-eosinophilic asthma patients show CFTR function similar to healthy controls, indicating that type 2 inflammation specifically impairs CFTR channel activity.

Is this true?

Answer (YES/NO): NO